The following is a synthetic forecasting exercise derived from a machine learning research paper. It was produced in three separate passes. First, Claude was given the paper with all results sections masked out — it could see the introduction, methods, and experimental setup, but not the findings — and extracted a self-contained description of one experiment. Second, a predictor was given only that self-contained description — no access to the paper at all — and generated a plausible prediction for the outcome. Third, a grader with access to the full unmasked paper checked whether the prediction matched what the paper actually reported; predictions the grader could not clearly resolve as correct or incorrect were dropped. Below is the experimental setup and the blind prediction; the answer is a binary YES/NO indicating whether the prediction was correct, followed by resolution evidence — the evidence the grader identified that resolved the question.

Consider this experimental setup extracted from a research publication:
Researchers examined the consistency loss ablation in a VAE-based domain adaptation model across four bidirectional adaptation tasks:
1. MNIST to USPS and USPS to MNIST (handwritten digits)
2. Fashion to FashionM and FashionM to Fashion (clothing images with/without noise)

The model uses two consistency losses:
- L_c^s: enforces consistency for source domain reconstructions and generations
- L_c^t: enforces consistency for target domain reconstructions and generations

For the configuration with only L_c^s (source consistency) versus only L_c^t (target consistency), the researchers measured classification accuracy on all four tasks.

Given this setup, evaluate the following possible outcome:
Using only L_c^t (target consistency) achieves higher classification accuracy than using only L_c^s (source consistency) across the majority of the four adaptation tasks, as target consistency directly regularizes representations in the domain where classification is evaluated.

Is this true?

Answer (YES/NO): NO